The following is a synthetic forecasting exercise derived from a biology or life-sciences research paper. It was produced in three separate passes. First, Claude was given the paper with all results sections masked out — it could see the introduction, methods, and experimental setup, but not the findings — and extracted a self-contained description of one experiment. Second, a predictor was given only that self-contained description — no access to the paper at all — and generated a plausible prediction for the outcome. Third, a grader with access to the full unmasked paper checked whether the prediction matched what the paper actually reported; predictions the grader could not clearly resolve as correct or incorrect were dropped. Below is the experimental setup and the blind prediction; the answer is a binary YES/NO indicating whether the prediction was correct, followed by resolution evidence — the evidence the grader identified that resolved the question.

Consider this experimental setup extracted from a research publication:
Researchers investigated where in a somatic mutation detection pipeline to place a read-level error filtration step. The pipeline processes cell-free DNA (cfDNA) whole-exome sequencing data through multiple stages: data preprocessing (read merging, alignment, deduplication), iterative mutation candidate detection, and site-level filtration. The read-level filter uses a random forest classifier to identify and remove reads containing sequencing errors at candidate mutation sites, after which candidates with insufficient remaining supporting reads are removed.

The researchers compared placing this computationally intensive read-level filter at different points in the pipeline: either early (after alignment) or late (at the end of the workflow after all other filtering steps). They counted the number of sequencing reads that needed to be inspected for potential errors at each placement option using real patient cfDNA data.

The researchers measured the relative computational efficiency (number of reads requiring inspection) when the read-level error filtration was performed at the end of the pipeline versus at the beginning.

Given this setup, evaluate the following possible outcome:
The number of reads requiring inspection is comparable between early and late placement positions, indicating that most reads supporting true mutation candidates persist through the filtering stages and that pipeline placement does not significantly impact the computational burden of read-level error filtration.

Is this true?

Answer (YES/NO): NO